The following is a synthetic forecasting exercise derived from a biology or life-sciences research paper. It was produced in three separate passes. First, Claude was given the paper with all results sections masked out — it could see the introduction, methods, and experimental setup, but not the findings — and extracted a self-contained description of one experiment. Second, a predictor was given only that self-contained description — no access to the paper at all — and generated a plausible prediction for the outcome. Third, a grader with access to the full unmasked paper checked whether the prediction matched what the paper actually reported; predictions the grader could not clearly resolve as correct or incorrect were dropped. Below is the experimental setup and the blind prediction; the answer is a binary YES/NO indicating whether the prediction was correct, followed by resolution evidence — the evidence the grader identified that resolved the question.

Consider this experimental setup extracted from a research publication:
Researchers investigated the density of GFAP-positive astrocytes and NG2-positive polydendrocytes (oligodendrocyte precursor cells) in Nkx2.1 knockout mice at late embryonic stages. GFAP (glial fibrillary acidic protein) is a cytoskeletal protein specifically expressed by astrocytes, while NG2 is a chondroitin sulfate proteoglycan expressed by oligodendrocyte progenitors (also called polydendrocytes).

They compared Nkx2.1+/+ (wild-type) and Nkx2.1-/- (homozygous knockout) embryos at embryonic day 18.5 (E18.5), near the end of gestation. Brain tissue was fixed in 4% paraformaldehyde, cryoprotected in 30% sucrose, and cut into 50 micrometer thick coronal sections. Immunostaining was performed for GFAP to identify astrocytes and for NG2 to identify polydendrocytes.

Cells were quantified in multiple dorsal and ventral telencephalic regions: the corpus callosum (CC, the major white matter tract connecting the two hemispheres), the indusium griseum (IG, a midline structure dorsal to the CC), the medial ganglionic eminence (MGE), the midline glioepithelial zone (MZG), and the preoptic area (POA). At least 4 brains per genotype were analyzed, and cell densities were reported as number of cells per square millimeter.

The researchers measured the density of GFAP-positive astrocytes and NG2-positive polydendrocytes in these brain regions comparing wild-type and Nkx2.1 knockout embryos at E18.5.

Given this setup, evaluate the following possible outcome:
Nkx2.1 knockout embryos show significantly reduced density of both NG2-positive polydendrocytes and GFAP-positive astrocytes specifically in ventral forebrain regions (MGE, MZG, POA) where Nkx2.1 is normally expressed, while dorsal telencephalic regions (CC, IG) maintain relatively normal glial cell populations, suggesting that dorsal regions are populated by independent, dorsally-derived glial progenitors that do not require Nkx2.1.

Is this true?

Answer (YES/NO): NO